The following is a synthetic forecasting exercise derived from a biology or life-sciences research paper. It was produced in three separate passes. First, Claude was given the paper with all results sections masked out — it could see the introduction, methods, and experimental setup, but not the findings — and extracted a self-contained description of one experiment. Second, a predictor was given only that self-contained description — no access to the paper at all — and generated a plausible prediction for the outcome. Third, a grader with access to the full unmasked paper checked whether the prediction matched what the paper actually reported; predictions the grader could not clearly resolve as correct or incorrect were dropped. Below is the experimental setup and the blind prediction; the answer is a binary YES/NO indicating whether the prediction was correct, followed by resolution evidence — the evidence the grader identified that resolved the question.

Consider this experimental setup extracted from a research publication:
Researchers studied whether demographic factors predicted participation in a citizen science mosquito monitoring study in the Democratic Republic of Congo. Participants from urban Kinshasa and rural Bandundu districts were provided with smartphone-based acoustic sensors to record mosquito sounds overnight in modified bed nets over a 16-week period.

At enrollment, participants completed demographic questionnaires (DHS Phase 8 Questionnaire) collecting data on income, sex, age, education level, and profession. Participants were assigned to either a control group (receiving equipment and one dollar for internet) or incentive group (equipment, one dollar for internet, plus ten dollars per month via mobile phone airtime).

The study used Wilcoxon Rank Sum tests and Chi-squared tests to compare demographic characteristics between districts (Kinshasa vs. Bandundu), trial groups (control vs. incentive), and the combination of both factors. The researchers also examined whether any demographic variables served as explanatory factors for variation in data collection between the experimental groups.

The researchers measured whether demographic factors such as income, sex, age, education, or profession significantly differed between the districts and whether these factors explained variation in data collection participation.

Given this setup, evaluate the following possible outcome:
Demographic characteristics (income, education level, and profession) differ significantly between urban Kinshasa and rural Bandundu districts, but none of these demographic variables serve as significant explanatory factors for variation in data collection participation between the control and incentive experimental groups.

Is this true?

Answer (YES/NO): NO